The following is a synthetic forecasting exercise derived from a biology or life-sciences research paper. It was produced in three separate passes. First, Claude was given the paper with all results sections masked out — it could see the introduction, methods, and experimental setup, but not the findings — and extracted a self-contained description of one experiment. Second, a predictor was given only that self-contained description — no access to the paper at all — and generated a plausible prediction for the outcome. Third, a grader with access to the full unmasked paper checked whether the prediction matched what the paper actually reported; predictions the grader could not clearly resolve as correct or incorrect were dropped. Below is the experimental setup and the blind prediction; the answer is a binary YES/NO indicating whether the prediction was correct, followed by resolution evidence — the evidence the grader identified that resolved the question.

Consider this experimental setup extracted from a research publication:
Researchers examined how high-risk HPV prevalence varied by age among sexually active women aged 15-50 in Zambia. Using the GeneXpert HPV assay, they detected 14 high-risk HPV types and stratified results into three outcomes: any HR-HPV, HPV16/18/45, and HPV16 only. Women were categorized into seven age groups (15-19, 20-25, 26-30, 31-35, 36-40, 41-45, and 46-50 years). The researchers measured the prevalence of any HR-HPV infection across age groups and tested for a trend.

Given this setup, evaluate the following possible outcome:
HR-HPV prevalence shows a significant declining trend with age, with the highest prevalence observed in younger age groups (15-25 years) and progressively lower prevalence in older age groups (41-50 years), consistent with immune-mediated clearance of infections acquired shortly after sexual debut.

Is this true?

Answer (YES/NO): YES